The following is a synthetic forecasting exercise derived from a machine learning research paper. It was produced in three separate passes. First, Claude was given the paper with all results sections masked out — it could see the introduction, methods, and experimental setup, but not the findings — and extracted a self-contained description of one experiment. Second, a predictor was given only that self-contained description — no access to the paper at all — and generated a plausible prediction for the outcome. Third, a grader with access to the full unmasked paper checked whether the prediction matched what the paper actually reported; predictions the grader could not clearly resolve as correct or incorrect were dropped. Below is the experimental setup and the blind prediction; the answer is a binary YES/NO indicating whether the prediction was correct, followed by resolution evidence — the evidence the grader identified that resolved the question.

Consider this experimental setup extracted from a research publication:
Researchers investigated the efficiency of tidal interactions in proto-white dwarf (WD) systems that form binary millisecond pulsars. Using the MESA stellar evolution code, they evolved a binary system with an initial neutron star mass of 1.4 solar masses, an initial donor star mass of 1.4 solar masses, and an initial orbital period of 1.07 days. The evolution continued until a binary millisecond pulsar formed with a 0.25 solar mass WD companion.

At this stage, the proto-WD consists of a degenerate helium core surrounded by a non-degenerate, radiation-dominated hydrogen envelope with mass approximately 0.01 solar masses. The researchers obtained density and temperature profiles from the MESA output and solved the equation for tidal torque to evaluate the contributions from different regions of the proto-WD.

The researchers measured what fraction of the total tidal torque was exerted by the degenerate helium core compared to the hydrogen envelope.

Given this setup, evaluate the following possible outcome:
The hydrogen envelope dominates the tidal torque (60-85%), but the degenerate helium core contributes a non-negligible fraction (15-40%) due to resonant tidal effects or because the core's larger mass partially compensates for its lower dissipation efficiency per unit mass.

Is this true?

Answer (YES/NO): NO